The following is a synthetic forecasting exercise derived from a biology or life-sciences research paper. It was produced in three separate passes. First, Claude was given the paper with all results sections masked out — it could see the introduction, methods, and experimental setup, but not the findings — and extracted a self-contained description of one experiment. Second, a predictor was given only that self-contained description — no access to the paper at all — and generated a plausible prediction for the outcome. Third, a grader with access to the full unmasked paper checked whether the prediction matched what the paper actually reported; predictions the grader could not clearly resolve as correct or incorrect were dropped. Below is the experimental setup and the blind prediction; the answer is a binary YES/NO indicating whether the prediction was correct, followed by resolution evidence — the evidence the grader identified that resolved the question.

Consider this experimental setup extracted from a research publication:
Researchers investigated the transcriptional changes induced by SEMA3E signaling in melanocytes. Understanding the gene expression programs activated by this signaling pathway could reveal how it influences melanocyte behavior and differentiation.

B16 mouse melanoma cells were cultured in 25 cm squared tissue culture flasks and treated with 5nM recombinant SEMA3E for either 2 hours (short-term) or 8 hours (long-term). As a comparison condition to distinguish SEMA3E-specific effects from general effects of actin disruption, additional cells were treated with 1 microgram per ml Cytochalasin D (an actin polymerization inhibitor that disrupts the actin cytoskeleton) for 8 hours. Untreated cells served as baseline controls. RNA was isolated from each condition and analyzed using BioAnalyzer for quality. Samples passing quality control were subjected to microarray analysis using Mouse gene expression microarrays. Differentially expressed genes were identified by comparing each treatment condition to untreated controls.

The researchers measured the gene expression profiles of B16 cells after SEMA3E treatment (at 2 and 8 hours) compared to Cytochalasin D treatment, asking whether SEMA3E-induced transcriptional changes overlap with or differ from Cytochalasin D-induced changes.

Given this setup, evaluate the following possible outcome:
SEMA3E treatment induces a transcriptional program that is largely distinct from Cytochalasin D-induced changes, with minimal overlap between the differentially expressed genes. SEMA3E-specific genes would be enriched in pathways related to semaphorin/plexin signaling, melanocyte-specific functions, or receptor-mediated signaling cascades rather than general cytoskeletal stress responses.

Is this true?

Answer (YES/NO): YES